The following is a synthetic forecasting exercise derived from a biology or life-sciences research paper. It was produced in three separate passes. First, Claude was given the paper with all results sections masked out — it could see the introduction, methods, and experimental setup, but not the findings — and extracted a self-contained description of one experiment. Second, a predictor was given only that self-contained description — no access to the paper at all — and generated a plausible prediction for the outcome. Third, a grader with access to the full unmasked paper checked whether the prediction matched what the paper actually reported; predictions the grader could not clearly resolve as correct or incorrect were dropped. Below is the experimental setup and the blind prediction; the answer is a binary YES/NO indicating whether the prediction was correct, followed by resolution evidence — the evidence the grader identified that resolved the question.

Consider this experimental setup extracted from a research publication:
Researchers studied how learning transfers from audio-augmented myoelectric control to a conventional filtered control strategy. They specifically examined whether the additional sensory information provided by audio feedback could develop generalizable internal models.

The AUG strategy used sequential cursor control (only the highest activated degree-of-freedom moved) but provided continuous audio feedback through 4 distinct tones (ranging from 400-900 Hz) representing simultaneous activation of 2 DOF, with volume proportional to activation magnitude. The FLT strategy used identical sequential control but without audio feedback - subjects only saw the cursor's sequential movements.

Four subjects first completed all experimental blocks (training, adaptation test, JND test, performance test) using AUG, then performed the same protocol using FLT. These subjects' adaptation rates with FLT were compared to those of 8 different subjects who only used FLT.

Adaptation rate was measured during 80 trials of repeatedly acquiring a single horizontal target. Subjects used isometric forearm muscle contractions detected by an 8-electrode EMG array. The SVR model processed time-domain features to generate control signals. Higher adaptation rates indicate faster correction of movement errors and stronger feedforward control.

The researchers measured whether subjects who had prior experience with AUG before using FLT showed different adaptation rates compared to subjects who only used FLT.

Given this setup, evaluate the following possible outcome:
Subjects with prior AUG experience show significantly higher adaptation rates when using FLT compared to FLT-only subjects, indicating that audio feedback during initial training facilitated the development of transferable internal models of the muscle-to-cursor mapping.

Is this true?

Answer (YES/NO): NO